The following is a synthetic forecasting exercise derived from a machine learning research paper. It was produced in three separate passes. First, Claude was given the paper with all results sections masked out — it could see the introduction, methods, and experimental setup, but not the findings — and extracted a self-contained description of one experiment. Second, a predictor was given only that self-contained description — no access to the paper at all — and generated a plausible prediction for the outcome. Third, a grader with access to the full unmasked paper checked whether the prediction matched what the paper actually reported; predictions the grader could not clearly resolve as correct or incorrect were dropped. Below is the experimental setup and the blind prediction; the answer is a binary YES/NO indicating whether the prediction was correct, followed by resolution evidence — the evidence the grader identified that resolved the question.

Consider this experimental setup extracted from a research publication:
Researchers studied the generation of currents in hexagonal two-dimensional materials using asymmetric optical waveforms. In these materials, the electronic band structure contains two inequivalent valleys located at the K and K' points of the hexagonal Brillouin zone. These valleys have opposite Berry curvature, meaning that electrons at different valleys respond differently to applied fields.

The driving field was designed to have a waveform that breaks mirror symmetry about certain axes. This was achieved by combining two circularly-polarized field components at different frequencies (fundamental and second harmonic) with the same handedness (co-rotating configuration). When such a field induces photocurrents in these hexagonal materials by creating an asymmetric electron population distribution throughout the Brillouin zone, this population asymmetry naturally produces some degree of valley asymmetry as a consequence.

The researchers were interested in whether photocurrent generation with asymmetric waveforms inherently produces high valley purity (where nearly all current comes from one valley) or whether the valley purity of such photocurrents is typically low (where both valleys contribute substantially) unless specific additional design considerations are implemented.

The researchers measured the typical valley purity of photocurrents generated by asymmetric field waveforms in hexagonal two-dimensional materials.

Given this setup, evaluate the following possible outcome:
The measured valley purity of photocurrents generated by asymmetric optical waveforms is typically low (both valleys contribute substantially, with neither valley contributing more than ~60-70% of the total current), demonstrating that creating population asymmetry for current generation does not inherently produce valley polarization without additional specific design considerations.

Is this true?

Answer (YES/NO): YES